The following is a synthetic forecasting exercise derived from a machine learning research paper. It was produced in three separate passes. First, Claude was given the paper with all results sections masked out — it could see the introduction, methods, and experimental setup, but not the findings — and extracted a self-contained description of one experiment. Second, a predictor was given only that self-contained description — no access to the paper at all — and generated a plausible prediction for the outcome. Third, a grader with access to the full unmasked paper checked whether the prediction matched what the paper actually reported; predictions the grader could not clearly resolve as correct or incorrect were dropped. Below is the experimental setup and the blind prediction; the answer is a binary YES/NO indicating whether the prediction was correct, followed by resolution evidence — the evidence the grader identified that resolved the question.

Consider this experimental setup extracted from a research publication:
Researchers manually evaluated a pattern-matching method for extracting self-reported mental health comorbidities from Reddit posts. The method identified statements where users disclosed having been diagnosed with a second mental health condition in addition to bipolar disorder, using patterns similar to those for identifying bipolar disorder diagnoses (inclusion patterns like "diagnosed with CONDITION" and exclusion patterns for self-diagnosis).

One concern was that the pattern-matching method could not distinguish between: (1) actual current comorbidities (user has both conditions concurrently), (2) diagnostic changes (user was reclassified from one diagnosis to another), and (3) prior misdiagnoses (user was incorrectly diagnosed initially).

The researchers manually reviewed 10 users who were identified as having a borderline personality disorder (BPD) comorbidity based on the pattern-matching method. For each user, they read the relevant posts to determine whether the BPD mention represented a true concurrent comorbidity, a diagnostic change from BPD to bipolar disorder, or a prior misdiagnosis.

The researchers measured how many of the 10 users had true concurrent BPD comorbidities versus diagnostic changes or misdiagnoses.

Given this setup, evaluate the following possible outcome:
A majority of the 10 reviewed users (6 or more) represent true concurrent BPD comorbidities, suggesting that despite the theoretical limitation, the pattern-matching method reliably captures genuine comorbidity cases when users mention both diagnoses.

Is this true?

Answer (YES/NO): YES